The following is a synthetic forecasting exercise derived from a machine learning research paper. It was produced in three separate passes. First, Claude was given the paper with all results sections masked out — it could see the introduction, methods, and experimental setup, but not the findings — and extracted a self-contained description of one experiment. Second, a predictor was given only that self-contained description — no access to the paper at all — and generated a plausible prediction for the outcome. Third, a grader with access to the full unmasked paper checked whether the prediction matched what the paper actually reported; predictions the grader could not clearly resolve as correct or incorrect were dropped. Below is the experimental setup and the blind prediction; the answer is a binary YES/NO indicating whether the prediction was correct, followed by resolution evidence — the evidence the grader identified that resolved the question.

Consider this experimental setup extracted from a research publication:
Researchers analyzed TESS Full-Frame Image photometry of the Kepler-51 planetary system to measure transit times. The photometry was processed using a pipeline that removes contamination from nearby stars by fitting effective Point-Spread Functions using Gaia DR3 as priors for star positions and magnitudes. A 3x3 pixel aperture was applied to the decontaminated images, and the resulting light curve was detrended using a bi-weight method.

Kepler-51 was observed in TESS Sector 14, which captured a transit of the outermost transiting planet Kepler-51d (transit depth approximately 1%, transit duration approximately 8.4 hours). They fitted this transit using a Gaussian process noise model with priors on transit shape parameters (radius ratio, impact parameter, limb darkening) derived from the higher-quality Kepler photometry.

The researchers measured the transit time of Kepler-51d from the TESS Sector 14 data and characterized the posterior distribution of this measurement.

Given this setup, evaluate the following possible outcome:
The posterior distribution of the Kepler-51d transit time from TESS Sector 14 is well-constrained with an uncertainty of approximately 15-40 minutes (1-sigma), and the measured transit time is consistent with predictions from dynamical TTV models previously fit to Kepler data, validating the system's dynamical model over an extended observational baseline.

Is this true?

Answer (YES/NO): YES